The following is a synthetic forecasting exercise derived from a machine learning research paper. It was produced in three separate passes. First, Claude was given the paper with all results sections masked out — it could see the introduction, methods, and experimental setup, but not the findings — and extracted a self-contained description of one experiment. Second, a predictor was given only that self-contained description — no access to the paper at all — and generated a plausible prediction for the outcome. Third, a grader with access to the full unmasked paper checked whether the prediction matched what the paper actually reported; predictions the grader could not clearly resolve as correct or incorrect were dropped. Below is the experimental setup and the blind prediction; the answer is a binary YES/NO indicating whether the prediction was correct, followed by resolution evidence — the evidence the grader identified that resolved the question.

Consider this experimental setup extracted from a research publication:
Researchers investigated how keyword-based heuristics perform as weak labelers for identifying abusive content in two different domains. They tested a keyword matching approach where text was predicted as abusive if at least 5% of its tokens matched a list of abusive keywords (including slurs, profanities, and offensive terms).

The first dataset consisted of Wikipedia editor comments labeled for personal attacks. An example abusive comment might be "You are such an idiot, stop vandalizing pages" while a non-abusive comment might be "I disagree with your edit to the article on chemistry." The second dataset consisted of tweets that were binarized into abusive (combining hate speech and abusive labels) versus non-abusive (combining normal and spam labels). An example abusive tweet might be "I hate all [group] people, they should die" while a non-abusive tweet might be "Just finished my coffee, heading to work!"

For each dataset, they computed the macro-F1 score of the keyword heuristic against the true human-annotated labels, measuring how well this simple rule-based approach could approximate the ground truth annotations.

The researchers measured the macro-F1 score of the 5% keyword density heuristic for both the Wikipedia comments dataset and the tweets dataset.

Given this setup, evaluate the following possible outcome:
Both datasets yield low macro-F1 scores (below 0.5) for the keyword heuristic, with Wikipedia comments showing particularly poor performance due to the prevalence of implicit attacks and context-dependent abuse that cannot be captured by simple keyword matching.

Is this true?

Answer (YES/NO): NO